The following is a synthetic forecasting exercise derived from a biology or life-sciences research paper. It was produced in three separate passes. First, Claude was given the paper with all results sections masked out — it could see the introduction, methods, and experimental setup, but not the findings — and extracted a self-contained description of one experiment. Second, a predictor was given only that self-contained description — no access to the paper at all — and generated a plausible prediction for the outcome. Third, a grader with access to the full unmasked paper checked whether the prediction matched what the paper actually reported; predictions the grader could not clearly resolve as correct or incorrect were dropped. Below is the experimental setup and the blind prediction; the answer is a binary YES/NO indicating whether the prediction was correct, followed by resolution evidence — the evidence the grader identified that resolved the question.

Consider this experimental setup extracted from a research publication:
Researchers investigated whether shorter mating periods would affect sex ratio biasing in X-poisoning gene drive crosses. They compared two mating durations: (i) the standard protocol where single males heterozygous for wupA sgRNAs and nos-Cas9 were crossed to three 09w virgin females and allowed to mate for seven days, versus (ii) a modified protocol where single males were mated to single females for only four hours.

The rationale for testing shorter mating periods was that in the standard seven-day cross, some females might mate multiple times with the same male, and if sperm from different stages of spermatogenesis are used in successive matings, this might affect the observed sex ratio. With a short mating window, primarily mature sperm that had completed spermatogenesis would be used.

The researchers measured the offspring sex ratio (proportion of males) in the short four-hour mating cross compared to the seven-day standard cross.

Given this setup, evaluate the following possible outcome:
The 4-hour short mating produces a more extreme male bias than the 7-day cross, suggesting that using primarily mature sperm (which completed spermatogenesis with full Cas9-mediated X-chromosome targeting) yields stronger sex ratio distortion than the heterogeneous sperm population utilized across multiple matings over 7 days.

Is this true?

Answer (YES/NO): NO